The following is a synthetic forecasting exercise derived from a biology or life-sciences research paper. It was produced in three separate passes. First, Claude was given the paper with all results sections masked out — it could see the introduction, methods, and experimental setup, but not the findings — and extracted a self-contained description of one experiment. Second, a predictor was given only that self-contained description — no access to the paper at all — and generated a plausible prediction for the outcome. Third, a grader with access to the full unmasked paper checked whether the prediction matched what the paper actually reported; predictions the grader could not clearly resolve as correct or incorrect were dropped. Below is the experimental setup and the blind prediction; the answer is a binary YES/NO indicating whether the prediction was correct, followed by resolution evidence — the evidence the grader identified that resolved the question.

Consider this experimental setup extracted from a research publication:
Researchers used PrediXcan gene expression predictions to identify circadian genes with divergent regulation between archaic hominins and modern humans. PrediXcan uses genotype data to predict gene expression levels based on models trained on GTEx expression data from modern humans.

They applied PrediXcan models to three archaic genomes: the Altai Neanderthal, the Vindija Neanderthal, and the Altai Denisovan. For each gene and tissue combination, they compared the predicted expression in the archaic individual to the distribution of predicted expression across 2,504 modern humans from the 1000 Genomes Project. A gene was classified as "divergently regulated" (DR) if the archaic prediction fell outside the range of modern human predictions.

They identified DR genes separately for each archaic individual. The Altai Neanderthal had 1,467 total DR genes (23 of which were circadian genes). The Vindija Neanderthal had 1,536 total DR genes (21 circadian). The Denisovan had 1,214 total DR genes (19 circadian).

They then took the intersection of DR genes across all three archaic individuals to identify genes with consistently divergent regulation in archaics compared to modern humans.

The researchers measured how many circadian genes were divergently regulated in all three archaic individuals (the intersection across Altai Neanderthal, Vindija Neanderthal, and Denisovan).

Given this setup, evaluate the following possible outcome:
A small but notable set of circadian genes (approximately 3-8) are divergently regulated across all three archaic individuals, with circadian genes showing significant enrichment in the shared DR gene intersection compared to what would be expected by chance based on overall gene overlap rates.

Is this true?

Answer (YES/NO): NO